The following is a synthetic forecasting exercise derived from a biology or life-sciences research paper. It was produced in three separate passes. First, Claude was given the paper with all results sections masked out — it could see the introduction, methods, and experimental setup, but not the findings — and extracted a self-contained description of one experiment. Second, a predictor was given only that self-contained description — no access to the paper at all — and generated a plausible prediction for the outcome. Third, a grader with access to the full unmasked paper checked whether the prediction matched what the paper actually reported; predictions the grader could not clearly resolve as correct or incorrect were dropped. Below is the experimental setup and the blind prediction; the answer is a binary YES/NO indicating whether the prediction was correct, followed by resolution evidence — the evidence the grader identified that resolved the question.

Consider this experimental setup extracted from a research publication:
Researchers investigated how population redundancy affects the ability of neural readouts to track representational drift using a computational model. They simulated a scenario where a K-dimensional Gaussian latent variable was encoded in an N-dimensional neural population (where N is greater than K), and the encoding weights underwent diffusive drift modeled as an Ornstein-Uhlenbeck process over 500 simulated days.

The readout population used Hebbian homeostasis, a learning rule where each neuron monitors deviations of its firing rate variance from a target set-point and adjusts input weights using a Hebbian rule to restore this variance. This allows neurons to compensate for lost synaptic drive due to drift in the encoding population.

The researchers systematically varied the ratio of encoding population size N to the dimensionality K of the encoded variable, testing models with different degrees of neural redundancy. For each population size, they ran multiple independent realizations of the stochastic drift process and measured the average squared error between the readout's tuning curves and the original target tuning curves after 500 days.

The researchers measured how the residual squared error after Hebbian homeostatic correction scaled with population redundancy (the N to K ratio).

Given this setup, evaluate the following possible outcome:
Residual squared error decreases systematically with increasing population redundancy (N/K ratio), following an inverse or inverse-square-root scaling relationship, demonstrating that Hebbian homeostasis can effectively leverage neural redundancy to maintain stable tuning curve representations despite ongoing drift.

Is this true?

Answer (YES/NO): YES